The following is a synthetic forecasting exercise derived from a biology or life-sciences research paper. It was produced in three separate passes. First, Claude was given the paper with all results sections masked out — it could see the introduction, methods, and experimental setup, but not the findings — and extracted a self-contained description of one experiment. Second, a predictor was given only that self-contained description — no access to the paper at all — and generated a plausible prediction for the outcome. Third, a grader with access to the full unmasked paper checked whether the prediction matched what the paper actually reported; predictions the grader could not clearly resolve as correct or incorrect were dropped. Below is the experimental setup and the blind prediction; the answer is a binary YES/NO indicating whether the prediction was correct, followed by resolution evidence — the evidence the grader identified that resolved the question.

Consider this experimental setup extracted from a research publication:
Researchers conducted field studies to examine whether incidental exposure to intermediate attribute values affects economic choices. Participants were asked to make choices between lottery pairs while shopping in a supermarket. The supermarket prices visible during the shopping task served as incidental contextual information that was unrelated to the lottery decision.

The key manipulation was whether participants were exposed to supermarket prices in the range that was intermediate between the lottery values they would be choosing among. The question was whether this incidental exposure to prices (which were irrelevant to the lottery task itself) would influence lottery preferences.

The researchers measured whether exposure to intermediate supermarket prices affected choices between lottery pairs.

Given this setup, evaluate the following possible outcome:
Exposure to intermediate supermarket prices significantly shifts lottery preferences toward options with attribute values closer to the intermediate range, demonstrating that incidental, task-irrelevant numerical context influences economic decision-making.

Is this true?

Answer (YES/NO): NO